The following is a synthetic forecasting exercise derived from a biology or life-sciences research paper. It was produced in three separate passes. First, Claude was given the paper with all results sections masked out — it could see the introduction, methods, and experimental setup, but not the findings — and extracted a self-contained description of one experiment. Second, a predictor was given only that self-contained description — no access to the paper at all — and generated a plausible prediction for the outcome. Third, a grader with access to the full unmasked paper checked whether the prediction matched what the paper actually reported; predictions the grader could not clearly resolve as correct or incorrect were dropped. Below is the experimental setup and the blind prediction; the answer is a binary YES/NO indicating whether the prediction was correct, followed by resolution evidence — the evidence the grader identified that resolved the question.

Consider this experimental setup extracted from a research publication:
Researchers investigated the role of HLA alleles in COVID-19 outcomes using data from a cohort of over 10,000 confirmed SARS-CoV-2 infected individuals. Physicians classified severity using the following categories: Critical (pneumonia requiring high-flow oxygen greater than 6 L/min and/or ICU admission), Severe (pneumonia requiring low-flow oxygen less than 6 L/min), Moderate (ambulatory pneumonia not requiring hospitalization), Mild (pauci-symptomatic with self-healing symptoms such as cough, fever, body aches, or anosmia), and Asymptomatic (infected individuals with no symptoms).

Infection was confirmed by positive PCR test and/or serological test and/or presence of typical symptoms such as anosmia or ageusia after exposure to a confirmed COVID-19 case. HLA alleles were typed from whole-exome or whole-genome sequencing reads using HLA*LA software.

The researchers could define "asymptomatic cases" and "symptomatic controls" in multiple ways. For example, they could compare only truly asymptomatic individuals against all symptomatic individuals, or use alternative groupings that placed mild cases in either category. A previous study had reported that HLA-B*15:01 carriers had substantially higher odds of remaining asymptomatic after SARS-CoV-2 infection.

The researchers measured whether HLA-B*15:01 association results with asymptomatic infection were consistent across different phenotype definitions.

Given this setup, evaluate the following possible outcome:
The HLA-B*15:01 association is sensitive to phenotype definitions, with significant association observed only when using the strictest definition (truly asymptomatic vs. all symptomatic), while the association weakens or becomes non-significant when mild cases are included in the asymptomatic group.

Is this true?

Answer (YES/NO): NO